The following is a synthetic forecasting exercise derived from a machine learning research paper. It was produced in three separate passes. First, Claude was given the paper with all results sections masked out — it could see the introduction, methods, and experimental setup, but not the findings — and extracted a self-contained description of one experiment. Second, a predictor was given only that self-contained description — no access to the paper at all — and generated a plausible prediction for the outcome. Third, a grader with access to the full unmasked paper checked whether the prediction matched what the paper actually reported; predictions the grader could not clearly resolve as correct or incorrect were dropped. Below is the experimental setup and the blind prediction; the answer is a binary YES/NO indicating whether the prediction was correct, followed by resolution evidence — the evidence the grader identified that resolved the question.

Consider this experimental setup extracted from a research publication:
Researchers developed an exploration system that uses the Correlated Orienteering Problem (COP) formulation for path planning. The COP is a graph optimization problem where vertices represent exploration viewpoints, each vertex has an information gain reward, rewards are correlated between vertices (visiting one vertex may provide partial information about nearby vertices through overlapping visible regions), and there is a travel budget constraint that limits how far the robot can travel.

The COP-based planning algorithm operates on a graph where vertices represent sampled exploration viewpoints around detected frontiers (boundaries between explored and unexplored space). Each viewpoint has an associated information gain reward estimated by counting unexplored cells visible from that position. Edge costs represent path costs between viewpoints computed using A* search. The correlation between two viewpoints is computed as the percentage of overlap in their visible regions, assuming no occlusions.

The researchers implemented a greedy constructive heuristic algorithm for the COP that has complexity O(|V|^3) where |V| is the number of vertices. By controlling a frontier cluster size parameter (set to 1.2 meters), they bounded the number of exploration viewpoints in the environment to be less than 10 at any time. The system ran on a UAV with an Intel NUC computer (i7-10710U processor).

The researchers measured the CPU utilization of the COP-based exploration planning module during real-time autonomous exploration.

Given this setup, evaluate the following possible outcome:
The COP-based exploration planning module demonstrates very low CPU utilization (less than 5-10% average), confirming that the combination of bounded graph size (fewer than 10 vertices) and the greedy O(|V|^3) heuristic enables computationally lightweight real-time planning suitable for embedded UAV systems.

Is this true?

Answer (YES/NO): YES